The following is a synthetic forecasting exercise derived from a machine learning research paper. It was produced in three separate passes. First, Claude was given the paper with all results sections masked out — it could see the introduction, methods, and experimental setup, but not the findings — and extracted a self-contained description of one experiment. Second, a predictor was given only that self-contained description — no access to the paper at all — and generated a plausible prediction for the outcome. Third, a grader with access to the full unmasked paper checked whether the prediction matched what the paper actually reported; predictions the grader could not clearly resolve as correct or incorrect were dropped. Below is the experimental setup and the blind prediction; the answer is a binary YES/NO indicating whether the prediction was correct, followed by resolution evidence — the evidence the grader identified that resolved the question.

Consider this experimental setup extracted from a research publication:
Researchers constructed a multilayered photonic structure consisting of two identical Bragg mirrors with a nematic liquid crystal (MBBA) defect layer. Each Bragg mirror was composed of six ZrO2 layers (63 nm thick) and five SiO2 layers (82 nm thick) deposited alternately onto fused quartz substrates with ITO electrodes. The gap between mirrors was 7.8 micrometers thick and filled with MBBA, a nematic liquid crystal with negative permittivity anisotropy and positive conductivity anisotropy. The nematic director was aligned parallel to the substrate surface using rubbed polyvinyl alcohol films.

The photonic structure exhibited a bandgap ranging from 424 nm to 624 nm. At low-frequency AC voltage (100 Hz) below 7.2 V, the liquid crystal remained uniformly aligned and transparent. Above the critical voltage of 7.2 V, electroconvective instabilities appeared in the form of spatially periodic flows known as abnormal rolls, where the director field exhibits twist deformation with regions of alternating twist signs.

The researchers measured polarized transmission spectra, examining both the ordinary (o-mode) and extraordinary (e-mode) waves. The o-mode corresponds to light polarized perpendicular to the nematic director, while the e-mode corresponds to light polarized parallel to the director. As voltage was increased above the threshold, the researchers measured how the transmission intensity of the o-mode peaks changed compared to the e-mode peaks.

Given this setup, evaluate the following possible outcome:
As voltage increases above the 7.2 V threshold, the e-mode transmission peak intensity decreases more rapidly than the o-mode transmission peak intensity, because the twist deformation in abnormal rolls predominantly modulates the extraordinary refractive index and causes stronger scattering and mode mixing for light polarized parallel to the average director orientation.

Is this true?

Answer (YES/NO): NO